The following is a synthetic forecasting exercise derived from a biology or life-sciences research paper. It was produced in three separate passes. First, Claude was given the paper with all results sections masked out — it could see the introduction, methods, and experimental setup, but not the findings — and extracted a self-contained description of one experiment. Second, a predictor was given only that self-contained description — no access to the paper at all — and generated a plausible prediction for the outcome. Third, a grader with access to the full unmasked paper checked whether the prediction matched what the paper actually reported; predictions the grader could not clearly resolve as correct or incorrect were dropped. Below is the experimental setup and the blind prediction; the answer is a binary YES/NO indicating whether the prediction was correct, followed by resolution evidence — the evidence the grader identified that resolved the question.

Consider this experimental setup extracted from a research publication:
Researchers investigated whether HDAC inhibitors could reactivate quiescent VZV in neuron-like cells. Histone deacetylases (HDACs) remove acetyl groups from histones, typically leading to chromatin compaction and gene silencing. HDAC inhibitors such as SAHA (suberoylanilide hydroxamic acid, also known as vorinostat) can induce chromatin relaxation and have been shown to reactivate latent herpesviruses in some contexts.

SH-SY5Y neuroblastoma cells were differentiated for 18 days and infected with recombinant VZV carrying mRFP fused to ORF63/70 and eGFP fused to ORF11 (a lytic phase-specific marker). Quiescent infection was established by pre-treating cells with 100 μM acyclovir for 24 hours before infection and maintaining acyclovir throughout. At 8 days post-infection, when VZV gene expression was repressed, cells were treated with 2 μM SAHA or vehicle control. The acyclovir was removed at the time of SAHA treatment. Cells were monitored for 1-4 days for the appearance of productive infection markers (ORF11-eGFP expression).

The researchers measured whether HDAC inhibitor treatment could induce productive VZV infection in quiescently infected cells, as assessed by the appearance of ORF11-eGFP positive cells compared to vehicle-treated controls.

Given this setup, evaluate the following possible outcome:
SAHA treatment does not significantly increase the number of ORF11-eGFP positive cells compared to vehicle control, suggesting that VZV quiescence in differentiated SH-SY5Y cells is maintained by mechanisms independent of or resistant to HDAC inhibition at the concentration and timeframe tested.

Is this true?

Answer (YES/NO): YES